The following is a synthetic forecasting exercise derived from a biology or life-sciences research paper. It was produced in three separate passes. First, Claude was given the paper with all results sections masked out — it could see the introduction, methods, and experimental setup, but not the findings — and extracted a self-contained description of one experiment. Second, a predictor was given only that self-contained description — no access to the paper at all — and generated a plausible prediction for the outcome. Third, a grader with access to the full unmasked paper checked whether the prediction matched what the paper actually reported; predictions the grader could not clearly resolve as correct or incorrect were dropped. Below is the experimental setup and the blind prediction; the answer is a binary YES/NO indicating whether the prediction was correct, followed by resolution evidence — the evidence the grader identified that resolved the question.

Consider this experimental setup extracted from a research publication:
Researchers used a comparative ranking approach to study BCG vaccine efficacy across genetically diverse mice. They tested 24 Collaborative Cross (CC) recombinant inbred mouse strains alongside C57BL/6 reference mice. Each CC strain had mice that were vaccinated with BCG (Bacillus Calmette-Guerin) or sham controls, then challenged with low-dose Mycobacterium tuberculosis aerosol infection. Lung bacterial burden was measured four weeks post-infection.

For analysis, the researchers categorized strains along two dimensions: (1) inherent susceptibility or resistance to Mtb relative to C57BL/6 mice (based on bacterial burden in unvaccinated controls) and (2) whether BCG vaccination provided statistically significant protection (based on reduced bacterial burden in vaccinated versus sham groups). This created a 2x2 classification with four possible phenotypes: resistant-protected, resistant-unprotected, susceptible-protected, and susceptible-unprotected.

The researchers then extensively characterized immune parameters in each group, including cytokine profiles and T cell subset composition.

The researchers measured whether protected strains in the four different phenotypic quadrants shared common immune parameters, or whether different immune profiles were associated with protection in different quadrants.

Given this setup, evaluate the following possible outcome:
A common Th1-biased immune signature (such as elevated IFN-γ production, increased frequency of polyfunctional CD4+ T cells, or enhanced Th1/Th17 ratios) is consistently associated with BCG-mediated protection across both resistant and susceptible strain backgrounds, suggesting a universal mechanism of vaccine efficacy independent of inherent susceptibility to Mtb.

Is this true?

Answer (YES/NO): NO